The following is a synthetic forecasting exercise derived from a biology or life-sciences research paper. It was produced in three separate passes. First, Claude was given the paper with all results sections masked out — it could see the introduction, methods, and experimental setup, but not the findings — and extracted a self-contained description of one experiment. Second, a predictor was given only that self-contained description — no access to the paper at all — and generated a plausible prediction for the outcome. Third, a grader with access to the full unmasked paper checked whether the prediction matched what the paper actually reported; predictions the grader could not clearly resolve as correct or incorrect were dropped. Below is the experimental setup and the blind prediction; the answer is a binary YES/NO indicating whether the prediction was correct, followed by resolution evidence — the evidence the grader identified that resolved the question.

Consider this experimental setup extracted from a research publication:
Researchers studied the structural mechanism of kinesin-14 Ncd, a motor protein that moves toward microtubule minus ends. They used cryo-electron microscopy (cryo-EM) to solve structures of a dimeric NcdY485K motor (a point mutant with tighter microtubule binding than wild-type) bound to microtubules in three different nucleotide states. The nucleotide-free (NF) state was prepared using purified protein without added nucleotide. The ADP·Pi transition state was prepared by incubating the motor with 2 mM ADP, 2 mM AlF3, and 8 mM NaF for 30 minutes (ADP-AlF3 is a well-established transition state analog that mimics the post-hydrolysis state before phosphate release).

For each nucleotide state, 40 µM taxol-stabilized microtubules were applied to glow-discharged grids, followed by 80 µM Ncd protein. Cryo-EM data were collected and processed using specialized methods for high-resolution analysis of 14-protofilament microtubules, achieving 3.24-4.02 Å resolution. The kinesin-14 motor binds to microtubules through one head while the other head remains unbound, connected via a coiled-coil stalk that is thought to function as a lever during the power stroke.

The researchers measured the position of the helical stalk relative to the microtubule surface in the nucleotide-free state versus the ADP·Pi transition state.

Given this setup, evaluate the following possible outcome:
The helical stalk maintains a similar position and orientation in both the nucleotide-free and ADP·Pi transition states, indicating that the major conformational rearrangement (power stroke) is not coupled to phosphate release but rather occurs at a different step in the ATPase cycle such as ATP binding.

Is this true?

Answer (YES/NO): NO